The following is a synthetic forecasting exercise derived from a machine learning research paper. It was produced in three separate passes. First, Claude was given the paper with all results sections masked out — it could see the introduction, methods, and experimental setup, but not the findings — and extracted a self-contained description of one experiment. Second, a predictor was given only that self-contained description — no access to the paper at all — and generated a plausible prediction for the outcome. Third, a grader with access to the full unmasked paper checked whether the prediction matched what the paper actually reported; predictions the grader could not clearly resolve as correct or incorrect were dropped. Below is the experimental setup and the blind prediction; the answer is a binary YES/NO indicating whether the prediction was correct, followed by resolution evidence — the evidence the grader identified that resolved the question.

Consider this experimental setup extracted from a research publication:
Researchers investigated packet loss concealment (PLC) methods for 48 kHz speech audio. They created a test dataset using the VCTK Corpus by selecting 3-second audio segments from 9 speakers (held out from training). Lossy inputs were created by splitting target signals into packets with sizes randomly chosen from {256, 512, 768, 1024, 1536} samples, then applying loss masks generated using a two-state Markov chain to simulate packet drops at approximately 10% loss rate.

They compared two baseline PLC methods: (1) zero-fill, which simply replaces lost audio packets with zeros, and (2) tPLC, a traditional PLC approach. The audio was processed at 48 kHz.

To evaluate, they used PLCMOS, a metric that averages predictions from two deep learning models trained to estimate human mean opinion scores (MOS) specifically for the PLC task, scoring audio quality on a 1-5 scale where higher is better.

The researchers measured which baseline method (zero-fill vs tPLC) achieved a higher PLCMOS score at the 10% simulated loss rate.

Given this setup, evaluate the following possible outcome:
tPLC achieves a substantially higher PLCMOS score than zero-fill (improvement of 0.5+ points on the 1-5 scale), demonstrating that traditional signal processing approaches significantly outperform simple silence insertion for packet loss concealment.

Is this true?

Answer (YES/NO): NO